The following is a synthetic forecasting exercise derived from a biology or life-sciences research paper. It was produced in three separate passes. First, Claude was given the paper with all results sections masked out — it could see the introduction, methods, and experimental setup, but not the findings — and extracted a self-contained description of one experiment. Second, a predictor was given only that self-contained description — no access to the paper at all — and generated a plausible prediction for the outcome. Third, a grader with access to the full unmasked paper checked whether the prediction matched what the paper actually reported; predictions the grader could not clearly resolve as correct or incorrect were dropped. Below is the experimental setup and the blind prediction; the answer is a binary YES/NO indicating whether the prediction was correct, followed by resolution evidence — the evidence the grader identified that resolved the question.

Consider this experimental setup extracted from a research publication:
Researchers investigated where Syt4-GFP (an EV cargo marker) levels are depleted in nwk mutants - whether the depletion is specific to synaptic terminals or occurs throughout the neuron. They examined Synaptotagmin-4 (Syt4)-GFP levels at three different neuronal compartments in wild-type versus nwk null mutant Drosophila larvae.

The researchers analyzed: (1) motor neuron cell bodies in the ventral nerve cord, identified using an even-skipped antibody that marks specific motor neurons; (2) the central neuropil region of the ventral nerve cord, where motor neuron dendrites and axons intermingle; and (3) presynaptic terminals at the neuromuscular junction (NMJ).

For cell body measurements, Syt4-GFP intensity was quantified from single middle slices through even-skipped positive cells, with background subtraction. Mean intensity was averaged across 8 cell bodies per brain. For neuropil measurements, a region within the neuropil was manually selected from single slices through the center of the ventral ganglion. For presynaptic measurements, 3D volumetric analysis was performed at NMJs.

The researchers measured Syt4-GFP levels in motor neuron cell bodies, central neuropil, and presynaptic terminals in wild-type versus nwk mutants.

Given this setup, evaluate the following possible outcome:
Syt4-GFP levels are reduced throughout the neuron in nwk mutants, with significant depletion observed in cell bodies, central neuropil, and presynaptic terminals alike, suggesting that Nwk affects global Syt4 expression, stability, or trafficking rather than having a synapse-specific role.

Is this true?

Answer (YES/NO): NO